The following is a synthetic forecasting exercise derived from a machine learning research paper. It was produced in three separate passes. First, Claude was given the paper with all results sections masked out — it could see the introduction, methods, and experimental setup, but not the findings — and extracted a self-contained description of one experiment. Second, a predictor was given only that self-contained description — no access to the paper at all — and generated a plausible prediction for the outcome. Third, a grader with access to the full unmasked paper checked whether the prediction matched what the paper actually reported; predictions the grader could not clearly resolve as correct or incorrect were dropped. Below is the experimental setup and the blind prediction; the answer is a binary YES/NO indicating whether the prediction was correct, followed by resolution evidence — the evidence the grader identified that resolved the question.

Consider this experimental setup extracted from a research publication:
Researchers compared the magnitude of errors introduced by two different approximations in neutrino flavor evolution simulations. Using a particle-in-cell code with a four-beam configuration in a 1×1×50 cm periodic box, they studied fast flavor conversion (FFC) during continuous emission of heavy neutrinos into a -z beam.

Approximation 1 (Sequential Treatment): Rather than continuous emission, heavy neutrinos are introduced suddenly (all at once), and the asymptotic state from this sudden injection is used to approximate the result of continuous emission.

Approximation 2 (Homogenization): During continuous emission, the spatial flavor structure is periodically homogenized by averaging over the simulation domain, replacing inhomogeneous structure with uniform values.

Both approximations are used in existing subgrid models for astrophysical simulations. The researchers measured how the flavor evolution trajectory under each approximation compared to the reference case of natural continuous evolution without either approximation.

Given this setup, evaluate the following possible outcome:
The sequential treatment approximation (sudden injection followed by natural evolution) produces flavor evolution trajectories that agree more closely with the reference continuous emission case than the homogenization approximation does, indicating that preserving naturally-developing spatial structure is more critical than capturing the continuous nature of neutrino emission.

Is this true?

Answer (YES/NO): YES